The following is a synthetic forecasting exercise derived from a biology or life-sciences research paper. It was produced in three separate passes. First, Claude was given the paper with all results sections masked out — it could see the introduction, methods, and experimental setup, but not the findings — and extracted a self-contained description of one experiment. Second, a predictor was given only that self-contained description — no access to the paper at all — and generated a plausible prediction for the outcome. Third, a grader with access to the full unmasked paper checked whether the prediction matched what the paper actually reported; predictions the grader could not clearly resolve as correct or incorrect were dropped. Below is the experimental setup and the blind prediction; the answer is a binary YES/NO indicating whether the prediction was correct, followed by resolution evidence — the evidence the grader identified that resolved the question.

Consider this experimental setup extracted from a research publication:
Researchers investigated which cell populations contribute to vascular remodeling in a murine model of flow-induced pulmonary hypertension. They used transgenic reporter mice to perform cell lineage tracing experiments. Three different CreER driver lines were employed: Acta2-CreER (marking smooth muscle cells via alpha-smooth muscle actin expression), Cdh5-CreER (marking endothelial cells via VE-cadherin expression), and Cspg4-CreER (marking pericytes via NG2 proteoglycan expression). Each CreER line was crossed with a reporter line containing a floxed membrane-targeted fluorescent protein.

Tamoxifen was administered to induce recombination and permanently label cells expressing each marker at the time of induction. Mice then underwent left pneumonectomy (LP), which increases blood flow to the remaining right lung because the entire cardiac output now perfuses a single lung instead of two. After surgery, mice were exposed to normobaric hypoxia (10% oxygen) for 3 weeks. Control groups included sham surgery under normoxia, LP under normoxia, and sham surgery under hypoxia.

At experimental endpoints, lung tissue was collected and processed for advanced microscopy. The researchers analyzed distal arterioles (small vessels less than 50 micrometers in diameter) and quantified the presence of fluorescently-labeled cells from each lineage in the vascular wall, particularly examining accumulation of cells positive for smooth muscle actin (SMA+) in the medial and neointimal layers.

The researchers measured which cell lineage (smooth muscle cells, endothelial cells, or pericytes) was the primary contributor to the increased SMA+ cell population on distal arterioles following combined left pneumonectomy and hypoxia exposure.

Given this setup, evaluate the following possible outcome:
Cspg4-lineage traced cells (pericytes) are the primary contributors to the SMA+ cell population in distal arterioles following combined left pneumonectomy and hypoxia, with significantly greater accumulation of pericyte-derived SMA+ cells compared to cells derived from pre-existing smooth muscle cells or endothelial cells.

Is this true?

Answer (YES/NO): NO